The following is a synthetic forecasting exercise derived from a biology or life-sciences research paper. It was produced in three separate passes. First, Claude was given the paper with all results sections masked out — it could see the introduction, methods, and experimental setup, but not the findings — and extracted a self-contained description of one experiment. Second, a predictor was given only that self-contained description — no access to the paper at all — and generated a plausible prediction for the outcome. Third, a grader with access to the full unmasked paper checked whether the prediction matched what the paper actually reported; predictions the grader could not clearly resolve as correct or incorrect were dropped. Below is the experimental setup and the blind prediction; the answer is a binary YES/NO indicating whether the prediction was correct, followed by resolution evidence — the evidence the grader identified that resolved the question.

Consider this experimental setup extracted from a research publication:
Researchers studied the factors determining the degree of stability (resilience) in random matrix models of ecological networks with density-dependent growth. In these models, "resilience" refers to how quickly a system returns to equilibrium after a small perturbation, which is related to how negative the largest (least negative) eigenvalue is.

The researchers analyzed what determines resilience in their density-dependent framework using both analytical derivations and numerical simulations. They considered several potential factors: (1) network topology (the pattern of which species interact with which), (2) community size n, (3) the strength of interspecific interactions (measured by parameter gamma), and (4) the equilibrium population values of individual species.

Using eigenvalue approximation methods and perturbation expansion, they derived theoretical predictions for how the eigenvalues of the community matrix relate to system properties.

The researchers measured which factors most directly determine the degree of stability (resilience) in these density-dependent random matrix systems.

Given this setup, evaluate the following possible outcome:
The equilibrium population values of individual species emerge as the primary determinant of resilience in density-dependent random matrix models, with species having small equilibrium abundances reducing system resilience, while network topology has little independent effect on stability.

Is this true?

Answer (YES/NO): YES